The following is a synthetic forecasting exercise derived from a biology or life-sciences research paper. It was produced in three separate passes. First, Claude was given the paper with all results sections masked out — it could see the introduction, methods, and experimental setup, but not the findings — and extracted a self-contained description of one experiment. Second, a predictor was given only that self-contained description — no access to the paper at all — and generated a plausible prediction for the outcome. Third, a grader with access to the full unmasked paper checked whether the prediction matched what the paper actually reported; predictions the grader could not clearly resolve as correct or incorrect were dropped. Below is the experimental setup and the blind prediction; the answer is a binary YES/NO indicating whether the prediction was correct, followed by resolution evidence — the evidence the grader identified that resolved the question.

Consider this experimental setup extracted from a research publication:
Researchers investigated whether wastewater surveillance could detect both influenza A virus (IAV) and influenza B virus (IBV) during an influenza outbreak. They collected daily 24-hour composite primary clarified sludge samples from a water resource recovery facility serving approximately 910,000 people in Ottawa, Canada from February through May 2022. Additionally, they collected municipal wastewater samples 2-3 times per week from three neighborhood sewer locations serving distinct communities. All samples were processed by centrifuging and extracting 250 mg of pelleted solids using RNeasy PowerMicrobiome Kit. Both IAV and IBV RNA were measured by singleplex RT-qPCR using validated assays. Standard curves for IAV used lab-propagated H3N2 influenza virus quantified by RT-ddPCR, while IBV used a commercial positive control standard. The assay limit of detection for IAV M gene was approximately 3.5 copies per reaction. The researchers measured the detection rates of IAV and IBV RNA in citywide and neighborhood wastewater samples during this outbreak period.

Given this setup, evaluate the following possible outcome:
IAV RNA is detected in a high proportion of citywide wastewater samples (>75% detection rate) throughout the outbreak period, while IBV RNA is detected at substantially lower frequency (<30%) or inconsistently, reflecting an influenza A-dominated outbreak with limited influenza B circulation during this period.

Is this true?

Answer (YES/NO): NO